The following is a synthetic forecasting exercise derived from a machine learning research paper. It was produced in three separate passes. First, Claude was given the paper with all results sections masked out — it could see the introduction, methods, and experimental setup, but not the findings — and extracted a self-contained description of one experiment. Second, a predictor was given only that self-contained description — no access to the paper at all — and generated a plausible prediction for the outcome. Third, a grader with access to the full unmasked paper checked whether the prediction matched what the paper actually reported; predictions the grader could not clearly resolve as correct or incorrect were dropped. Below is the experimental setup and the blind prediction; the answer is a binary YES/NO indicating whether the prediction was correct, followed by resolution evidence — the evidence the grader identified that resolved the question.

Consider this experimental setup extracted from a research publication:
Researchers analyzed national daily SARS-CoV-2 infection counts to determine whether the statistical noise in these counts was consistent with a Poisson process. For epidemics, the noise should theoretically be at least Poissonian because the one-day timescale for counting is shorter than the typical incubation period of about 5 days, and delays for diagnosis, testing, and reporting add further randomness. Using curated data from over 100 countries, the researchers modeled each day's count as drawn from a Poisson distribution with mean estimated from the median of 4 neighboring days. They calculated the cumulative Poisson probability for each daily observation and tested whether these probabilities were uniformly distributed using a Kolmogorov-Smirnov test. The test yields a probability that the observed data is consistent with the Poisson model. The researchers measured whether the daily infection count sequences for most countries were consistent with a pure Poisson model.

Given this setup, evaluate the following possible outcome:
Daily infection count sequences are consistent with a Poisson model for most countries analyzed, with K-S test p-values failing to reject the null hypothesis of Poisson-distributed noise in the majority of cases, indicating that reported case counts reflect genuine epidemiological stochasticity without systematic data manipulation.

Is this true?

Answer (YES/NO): NO